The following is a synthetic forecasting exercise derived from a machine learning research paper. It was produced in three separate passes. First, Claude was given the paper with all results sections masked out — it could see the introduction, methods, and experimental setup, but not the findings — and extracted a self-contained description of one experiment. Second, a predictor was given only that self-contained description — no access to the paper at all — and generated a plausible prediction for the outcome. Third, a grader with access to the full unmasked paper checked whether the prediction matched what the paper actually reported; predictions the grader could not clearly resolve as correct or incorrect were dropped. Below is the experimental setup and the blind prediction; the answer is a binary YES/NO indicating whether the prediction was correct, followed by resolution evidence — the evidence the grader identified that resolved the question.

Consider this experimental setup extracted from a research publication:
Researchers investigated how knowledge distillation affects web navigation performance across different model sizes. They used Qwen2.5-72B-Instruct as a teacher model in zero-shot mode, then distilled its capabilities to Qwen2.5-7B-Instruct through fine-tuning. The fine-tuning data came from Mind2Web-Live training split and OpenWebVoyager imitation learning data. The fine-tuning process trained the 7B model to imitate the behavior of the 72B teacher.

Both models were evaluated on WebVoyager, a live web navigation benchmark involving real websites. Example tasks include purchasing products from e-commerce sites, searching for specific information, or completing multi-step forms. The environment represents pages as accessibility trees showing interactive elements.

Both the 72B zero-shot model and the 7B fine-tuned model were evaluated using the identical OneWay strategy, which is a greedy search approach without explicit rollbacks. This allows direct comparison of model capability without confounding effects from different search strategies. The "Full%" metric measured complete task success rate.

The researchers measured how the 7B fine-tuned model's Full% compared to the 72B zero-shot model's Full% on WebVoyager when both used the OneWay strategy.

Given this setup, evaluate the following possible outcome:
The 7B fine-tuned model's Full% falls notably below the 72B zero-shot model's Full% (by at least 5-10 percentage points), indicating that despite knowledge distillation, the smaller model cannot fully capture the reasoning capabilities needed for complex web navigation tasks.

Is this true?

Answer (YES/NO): YES